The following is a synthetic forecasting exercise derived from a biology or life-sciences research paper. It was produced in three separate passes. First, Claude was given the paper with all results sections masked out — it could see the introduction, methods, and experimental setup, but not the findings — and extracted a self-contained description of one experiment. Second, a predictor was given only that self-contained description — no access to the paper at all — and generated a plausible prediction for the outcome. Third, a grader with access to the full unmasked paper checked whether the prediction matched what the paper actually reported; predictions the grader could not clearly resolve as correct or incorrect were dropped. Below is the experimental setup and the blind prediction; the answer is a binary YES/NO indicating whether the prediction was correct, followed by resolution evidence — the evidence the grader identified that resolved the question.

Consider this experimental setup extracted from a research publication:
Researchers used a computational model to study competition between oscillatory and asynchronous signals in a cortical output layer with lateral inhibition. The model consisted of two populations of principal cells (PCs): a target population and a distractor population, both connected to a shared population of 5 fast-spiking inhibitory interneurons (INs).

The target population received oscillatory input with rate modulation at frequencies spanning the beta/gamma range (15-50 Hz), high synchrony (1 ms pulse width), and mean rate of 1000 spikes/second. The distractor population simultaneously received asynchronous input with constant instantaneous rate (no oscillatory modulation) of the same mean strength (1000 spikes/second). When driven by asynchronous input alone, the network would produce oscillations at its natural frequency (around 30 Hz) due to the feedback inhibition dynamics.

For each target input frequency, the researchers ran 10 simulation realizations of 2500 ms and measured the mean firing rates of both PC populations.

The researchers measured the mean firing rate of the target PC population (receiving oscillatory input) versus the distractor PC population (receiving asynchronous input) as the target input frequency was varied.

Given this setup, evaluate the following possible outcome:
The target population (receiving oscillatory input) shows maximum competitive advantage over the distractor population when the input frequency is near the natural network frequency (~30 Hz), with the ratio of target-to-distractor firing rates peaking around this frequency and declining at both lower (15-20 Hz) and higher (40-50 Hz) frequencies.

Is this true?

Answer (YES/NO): NO